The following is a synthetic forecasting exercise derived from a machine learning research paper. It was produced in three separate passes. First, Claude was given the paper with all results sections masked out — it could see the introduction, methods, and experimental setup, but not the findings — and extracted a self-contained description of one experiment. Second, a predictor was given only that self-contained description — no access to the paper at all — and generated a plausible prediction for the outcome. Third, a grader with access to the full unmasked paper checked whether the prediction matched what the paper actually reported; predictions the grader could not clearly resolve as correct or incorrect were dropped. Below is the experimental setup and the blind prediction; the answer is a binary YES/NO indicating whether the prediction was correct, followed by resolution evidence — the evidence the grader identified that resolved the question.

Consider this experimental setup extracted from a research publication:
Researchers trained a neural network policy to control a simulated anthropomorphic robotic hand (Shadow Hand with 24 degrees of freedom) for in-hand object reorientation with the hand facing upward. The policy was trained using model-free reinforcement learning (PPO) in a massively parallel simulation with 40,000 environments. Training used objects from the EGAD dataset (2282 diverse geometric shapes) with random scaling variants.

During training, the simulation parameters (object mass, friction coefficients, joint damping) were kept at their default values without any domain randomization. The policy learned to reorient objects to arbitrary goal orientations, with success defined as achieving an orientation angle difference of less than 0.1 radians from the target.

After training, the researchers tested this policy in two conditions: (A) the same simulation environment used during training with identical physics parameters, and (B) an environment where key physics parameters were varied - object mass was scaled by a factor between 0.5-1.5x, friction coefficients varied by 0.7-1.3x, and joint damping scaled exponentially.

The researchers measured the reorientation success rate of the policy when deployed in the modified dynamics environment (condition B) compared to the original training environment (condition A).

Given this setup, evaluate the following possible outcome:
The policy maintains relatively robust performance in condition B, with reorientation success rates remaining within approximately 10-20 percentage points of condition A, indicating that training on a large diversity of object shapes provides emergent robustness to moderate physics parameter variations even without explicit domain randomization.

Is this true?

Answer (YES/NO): YES